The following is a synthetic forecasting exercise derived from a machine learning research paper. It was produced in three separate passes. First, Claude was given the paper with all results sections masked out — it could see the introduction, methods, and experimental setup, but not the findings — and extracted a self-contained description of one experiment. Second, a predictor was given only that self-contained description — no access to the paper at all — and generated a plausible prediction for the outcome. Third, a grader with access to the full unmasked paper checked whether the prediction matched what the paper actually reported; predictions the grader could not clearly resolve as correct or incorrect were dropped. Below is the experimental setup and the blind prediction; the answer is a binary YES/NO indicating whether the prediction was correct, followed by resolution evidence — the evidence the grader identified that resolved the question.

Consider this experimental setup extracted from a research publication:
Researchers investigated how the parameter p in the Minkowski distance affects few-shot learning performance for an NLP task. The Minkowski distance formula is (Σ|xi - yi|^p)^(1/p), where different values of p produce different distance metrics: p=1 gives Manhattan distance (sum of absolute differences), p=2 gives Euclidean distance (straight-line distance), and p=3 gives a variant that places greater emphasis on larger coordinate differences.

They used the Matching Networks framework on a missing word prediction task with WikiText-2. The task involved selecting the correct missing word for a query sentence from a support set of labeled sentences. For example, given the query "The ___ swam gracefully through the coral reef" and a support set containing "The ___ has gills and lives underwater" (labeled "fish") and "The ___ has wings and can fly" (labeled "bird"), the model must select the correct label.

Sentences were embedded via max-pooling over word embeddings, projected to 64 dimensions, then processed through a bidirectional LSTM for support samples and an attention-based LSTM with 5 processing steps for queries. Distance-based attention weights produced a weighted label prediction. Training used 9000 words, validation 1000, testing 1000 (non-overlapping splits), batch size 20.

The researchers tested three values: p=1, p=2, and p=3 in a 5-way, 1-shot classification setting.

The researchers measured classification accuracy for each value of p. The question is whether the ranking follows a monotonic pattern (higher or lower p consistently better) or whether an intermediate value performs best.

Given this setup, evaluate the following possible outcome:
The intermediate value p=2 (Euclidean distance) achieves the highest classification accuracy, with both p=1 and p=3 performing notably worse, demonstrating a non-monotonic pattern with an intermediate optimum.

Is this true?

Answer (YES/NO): YES